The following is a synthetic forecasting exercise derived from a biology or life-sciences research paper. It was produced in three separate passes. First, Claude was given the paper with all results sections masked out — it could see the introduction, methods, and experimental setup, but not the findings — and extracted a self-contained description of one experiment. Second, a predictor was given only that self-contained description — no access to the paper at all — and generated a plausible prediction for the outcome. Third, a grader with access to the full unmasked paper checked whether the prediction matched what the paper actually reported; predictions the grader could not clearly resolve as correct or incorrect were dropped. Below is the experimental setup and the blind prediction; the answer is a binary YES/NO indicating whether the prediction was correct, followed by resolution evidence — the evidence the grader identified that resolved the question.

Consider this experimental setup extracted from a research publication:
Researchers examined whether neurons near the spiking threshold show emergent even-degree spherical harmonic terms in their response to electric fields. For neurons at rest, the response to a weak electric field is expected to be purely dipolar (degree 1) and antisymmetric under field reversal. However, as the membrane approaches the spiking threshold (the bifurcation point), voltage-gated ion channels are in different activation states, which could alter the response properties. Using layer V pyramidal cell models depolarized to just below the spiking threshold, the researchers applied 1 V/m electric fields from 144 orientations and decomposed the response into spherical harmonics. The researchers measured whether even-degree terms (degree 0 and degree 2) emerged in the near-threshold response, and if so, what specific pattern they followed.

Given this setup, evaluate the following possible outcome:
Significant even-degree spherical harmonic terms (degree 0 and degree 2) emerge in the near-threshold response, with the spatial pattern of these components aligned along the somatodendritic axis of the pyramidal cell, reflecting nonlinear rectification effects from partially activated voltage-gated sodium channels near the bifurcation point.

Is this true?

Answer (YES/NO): NO